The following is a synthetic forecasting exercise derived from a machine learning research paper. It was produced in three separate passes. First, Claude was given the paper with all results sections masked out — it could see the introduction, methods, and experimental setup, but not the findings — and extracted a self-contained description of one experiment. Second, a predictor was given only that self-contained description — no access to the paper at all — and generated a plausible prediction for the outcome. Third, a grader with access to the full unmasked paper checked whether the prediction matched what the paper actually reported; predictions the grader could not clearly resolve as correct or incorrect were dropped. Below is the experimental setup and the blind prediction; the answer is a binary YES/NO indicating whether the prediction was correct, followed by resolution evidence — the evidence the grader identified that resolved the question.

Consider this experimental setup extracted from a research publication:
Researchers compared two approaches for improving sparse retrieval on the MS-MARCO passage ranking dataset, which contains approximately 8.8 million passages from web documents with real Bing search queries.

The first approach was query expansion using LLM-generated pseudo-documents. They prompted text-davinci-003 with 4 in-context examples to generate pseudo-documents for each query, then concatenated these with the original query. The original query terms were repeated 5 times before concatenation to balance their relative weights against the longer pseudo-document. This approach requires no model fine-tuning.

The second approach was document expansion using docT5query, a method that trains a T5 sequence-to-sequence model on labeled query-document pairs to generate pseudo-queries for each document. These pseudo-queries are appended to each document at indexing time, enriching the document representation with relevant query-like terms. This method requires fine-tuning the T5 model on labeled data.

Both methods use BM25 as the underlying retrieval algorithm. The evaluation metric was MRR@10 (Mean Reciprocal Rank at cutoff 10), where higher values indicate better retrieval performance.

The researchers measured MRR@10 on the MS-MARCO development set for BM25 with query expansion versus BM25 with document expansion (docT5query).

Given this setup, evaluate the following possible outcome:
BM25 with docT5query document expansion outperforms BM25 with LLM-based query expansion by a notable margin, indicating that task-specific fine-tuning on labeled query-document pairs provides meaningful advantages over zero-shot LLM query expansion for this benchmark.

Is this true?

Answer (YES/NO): YES